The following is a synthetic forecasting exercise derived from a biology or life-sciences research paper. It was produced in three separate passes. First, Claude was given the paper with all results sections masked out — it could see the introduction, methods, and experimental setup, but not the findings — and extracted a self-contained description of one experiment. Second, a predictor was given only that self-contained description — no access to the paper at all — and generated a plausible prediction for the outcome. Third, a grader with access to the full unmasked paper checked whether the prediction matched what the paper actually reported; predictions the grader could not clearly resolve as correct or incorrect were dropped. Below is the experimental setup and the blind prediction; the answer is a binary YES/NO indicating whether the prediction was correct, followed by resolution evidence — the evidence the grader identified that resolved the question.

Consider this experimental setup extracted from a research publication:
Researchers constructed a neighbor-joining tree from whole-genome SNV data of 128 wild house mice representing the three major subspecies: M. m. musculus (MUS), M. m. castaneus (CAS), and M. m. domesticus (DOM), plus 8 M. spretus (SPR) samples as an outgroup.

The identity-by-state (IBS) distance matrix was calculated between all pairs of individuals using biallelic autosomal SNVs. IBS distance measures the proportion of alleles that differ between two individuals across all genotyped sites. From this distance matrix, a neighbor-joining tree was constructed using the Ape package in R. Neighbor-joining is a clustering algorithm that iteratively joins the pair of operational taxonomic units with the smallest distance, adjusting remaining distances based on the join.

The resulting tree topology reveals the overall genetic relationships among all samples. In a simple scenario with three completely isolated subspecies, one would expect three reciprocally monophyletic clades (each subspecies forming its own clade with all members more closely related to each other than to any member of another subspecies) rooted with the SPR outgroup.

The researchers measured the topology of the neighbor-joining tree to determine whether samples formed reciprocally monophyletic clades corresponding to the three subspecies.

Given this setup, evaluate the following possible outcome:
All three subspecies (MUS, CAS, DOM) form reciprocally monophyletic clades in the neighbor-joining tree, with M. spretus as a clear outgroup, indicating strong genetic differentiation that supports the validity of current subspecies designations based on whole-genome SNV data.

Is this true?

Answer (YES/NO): NO